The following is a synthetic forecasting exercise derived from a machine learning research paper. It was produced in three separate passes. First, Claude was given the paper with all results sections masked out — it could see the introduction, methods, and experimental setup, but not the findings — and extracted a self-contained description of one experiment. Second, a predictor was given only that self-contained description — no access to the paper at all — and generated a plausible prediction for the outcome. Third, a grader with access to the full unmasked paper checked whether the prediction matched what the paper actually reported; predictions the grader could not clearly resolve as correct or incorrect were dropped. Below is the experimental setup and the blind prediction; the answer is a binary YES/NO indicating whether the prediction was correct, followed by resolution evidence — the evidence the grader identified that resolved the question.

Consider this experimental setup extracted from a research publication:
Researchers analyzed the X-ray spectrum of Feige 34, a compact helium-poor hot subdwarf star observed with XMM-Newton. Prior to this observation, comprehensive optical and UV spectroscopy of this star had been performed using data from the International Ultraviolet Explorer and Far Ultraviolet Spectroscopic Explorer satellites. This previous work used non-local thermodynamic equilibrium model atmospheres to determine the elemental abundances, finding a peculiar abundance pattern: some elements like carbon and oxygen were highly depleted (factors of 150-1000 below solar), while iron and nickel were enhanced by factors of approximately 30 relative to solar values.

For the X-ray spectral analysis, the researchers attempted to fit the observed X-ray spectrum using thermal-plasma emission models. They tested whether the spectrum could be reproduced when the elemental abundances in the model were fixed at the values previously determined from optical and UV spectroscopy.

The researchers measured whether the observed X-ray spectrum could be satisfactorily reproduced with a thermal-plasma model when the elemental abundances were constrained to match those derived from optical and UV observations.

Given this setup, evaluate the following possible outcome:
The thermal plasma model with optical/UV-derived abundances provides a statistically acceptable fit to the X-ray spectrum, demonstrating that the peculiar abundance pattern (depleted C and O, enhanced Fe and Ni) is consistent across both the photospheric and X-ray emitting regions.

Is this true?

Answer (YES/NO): NO